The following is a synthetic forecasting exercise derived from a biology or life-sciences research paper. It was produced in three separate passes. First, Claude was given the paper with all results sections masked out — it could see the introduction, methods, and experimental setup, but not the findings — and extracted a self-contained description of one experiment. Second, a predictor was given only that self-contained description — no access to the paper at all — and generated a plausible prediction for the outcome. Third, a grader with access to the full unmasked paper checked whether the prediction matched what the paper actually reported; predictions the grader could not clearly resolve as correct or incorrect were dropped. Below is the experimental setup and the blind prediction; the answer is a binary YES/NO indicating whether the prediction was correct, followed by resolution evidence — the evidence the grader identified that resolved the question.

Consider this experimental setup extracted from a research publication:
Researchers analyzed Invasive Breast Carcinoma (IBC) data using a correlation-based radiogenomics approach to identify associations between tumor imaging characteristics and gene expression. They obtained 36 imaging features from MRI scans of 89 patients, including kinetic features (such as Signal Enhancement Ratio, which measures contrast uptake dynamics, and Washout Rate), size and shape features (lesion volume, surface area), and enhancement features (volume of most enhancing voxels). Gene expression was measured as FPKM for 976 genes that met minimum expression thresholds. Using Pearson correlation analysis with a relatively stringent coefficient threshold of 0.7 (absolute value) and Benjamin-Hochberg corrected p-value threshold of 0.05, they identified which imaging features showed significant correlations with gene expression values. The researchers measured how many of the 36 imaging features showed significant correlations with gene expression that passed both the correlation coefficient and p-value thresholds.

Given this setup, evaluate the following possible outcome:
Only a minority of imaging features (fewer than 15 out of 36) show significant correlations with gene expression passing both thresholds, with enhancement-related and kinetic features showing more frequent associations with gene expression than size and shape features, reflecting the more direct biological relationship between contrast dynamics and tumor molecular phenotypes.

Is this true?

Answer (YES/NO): NO